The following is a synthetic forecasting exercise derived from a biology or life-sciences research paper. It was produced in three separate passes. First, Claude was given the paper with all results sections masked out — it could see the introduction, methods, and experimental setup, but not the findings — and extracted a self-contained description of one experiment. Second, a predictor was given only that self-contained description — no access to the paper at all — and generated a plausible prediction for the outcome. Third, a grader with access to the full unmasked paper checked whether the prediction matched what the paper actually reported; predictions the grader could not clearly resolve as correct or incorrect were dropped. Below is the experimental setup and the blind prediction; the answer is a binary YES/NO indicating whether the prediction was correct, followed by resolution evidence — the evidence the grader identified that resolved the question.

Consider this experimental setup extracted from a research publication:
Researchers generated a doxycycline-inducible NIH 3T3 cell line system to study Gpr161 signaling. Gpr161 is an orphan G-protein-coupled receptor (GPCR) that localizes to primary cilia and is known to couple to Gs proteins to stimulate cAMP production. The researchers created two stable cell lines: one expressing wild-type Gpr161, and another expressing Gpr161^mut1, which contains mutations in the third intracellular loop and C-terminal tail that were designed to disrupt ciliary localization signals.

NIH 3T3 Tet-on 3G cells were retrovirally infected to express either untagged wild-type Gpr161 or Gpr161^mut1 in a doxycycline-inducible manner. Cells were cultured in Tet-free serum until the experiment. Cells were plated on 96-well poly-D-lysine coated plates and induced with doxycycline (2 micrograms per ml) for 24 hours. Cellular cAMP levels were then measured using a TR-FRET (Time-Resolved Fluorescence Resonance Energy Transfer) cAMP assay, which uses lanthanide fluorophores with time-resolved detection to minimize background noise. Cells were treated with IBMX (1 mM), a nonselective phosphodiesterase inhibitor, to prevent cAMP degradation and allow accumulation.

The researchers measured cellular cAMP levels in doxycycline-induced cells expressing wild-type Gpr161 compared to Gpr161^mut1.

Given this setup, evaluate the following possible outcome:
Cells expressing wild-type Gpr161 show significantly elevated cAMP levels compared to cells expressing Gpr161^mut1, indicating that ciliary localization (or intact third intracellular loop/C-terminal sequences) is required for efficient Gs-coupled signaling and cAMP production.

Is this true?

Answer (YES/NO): NO